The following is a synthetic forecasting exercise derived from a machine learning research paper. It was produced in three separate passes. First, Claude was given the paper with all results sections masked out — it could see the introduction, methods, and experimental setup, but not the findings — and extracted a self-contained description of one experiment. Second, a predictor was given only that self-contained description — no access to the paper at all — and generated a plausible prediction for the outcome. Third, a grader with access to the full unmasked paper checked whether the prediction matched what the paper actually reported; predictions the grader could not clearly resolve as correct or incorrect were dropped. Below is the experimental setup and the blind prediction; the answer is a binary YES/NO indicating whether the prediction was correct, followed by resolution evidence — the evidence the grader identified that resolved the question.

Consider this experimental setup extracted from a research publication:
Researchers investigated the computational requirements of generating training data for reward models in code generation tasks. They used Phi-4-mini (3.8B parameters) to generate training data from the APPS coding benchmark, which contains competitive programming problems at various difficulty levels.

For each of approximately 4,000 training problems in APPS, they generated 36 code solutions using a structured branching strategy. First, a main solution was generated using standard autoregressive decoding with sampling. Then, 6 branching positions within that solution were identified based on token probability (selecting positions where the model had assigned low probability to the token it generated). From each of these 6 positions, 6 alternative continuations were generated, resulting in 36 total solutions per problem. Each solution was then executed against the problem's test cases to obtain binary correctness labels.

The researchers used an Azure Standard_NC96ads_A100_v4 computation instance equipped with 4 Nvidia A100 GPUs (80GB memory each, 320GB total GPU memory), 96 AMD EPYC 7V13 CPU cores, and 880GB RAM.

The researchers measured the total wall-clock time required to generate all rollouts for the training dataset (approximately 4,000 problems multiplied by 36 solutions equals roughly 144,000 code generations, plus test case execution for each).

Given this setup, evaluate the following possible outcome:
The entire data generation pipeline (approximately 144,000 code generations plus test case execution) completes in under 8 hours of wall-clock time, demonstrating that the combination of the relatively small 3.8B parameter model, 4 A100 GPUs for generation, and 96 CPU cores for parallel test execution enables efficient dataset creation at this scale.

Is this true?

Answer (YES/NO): NO